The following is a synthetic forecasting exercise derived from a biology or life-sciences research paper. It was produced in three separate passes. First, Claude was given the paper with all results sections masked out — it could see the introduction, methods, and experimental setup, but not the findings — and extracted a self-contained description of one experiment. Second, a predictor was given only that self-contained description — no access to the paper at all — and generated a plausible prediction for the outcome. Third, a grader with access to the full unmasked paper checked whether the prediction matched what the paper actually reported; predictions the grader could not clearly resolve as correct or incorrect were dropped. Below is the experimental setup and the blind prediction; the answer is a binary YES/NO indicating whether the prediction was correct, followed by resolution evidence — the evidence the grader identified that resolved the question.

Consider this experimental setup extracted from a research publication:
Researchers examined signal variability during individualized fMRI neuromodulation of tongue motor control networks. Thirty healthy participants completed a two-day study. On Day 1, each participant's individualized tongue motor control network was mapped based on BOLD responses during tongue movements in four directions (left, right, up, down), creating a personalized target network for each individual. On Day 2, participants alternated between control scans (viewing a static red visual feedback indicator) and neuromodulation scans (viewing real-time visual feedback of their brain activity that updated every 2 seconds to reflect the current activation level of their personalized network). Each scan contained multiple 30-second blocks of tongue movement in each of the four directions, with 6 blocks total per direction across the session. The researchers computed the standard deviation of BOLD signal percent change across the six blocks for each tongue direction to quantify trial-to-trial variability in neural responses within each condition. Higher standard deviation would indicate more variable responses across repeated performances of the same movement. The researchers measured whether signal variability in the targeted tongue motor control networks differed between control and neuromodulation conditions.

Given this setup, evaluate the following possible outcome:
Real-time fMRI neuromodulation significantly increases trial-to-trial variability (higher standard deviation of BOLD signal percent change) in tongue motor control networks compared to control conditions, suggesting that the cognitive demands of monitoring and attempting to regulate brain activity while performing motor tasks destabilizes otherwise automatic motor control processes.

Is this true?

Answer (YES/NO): NO